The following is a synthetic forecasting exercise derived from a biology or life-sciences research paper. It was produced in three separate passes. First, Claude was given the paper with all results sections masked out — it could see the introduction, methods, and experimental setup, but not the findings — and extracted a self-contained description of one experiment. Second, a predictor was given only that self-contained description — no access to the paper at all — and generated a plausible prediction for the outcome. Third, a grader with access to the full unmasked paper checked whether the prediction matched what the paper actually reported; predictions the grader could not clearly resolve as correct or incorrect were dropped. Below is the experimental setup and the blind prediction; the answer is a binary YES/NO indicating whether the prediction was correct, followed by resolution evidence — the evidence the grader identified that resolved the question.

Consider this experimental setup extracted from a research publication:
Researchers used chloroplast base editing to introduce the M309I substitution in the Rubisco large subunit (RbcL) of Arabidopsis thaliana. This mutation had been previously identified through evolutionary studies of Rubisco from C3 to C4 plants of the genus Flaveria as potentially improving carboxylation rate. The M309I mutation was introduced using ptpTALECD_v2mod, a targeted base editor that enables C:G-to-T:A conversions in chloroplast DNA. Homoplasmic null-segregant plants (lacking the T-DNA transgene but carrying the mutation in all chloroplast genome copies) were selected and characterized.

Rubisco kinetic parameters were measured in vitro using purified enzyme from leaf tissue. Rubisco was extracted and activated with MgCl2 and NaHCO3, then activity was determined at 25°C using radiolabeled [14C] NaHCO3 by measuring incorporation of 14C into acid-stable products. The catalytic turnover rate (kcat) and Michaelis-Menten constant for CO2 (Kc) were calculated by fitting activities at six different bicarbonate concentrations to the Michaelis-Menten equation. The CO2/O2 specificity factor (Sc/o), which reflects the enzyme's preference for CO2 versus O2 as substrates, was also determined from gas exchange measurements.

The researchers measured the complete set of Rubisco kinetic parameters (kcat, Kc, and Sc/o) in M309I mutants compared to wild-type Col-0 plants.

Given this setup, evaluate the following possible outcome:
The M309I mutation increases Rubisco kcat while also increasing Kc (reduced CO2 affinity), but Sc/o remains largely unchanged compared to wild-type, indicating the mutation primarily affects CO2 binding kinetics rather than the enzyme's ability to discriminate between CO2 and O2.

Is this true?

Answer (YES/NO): NO